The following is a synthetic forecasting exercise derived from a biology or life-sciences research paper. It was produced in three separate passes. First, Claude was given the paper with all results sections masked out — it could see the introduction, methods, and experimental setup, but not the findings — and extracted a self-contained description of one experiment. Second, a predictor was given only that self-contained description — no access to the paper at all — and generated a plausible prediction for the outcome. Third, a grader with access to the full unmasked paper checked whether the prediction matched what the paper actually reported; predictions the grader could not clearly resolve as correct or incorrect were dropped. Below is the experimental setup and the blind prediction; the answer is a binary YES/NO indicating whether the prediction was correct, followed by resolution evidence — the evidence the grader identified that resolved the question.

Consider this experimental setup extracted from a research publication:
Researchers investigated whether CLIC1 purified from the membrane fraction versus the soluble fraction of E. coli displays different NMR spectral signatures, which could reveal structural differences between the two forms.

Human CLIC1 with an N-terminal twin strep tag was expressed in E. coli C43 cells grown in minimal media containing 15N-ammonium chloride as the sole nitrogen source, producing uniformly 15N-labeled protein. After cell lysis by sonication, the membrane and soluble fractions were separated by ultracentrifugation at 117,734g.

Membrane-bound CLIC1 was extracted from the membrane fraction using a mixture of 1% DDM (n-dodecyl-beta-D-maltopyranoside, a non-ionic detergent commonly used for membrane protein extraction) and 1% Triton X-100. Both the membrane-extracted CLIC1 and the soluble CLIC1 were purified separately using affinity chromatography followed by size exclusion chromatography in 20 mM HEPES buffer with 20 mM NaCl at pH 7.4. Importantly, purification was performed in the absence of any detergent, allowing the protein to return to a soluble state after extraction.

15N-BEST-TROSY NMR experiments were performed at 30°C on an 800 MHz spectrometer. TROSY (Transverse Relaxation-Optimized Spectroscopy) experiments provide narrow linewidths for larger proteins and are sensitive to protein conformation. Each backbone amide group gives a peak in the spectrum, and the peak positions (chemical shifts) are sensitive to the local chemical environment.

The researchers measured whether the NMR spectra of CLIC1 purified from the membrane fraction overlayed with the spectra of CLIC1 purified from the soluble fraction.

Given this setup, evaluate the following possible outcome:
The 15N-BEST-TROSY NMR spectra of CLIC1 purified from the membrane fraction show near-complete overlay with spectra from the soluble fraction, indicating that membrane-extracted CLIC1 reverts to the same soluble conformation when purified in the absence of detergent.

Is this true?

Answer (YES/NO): YES